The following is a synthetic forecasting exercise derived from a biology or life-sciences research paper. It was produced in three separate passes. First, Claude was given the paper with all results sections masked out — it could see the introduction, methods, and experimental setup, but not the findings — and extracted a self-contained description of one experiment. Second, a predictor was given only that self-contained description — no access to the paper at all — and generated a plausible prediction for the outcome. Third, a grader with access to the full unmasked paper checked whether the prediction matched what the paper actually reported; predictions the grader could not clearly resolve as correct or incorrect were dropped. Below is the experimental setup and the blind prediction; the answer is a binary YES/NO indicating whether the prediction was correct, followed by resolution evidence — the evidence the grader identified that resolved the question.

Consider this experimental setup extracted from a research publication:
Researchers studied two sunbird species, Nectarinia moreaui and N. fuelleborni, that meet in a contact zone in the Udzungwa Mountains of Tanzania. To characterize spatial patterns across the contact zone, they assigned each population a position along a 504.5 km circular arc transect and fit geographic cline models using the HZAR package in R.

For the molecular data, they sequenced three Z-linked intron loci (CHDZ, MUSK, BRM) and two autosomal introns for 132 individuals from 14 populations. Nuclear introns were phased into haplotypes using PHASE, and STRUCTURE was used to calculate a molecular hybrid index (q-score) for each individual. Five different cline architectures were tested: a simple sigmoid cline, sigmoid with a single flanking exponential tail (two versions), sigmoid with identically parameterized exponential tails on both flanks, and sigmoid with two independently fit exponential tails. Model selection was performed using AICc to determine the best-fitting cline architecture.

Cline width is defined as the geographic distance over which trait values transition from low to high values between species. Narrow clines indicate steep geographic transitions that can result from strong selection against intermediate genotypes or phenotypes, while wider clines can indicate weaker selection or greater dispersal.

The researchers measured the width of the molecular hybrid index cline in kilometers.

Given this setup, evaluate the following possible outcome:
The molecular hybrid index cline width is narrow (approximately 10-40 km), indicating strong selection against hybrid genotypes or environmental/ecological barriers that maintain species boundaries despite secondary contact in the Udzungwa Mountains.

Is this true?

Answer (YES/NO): NO